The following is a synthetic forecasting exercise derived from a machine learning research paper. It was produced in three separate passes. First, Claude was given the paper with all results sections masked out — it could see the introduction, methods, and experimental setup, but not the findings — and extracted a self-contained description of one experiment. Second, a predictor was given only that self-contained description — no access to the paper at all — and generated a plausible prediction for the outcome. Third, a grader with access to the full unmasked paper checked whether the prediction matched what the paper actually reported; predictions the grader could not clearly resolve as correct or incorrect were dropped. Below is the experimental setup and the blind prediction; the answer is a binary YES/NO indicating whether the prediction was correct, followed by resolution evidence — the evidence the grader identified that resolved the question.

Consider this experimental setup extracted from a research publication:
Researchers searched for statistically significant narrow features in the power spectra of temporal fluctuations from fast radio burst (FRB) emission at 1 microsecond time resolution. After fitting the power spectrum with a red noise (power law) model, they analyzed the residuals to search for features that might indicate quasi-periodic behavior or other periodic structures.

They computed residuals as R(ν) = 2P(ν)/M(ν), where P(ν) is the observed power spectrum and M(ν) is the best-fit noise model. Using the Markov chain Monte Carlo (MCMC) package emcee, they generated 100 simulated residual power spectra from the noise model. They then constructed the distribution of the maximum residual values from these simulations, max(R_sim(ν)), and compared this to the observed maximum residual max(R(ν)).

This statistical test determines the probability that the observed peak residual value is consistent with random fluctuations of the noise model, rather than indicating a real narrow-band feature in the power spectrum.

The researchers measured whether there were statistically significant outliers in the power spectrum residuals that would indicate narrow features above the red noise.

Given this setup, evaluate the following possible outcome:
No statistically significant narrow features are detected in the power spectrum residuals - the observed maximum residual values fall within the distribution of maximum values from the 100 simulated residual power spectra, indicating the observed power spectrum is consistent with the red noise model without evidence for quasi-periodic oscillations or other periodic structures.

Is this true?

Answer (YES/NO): YES